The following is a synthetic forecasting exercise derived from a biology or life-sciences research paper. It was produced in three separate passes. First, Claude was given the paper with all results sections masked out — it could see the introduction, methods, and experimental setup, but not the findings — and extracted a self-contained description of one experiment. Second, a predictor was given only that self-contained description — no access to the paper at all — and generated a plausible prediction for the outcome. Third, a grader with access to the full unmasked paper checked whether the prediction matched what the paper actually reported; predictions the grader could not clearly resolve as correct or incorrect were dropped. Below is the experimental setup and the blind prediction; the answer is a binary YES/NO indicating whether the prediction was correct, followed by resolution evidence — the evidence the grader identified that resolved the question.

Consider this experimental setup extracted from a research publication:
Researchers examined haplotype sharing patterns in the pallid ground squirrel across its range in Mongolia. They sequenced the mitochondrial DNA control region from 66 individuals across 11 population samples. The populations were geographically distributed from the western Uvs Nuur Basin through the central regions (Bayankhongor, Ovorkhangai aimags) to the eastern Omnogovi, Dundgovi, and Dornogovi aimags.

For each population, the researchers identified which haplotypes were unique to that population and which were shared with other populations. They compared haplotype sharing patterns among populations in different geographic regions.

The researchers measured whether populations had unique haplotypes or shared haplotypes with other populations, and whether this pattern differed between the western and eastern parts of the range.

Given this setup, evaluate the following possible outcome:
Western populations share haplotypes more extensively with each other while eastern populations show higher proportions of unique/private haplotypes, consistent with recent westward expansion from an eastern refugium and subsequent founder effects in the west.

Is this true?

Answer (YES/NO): NO